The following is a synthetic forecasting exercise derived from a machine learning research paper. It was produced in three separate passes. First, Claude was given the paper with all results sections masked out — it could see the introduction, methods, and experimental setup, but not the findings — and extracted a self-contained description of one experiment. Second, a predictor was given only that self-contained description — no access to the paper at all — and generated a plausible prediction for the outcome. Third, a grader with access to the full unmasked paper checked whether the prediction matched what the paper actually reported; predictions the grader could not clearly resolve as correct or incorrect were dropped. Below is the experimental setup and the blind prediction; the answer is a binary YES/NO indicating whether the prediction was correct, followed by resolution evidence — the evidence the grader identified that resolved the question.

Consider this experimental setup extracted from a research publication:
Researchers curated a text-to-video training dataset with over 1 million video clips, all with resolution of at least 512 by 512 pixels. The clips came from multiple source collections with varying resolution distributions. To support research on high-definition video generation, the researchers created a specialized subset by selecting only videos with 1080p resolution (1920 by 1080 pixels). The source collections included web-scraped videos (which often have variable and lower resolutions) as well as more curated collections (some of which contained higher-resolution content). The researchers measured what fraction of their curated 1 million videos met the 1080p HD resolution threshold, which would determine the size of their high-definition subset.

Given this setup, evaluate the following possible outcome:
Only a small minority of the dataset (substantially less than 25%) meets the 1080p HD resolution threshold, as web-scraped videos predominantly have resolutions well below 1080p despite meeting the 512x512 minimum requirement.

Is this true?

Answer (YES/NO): NO